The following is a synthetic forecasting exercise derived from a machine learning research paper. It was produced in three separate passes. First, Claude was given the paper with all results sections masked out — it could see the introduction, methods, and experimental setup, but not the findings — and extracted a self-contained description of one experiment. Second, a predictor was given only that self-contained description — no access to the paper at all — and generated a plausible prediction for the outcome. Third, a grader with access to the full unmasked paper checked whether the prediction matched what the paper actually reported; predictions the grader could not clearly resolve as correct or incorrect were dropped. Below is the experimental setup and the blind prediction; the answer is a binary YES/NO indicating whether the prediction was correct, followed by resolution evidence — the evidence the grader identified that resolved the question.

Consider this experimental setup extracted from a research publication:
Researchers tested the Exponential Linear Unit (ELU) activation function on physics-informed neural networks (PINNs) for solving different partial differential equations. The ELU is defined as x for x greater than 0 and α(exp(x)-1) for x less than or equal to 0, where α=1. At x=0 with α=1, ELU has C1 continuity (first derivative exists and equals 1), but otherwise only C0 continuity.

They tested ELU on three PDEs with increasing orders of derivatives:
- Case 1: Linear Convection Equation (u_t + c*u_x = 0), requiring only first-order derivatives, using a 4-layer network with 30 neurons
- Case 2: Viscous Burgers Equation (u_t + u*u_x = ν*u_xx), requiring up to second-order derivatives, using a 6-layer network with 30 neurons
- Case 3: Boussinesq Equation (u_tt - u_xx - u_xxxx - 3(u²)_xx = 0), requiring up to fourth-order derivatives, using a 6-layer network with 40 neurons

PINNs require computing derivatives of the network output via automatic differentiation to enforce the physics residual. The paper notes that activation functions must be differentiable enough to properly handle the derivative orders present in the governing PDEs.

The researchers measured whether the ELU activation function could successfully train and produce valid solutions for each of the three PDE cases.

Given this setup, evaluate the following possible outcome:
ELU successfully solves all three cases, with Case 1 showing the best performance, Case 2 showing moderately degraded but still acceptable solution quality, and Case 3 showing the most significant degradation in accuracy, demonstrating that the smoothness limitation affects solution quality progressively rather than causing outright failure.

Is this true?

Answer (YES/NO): NO